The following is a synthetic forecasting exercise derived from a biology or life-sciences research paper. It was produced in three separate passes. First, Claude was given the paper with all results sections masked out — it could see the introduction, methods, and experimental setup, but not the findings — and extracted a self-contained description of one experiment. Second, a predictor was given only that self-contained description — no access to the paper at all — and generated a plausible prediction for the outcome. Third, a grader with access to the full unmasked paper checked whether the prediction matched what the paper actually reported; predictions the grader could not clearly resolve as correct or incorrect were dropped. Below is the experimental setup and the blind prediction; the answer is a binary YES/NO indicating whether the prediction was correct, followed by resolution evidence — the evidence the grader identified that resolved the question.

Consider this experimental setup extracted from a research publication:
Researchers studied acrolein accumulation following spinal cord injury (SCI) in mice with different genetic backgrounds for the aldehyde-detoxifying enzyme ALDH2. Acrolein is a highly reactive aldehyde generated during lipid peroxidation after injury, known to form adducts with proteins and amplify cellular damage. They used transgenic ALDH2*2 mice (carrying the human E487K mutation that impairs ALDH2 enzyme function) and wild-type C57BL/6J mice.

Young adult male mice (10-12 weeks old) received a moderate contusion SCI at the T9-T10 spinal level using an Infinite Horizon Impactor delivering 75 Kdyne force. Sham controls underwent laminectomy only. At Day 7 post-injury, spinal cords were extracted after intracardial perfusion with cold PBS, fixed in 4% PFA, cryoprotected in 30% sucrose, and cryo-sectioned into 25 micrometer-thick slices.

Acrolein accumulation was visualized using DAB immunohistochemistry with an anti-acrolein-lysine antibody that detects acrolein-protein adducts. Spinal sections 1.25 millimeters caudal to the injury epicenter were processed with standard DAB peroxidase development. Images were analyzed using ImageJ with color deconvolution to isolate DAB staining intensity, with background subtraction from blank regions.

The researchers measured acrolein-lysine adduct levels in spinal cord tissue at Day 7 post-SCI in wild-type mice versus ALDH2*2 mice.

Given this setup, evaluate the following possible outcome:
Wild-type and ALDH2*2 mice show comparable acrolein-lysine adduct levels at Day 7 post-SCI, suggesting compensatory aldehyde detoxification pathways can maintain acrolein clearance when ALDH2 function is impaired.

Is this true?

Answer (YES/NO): NO